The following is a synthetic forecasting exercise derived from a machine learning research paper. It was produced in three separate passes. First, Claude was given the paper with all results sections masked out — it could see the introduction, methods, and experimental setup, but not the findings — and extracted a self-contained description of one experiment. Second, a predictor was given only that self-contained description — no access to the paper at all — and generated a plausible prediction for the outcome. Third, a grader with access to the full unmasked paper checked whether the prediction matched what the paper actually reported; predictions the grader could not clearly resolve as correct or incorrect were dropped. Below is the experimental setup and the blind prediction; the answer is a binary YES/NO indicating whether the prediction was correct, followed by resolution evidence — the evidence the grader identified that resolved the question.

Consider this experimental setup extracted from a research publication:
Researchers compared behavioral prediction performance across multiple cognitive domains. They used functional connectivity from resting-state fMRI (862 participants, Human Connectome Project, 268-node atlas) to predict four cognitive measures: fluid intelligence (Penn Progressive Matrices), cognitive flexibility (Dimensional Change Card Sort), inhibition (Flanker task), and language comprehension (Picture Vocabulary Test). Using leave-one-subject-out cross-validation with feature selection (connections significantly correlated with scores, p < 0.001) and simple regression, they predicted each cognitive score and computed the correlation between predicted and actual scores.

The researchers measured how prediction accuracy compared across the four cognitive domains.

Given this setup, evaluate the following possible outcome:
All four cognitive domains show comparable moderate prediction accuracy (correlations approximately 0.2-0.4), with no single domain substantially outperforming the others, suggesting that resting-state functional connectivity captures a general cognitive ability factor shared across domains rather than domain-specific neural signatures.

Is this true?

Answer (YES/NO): NO